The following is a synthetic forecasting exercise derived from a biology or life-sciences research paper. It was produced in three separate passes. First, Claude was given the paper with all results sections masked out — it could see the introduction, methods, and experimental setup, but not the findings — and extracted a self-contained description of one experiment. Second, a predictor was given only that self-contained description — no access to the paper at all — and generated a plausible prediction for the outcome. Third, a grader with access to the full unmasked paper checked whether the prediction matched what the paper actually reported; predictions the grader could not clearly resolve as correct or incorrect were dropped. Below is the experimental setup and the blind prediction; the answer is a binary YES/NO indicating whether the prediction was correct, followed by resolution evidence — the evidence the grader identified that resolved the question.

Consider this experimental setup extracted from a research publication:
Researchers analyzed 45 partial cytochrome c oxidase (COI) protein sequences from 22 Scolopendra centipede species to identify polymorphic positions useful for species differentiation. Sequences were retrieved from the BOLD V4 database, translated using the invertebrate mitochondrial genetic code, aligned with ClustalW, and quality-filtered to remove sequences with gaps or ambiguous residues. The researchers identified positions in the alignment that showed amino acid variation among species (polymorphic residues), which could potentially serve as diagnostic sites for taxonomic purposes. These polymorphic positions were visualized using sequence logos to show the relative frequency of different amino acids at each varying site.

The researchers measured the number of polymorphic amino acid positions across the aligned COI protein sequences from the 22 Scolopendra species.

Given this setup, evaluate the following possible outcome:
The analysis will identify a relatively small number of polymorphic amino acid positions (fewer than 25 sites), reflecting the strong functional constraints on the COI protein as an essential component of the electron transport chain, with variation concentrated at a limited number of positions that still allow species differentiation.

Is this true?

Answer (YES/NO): YES